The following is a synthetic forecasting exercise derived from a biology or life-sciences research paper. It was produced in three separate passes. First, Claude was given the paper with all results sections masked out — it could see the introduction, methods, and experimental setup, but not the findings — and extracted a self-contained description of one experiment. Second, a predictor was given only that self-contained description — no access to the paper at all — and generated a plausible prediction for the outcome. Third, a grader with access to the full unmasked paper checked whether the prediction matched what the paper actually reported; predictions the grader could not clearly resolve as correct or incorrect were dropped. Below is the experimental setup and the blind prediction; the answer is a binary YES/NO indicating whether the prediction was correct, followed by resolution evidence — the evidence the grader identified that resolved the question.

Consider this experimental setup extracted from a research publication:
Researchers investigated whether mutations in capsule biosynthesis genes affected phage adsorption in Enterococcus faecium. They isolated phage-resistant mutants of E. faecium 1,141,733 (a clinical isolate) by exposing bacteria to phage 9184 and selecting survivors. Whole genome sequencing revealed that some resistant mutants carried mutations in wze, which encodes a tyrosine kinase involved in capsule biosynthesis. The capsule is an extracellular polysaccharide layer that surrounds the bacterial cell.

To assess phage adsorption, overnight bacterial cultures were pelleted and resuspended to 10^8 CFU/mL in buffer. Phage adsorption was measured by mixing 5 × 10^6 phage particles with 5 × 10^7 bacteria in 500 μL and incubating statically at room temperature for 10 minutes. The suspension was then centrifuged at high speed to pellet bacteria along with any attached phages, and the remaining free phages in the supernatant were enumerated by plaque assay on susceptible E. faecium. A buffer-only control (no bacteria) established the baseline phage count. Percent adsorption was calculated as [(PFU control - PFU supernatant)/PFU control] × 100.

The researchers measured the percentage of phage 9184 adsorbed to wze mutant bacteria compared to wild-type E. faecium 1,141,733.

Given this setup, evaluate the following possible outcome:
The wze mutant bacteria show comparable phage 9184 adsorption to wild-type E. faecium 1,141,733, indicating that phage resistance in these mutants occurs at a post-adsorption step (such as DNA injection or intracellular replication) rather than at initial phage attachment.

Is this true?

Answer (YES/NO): NO